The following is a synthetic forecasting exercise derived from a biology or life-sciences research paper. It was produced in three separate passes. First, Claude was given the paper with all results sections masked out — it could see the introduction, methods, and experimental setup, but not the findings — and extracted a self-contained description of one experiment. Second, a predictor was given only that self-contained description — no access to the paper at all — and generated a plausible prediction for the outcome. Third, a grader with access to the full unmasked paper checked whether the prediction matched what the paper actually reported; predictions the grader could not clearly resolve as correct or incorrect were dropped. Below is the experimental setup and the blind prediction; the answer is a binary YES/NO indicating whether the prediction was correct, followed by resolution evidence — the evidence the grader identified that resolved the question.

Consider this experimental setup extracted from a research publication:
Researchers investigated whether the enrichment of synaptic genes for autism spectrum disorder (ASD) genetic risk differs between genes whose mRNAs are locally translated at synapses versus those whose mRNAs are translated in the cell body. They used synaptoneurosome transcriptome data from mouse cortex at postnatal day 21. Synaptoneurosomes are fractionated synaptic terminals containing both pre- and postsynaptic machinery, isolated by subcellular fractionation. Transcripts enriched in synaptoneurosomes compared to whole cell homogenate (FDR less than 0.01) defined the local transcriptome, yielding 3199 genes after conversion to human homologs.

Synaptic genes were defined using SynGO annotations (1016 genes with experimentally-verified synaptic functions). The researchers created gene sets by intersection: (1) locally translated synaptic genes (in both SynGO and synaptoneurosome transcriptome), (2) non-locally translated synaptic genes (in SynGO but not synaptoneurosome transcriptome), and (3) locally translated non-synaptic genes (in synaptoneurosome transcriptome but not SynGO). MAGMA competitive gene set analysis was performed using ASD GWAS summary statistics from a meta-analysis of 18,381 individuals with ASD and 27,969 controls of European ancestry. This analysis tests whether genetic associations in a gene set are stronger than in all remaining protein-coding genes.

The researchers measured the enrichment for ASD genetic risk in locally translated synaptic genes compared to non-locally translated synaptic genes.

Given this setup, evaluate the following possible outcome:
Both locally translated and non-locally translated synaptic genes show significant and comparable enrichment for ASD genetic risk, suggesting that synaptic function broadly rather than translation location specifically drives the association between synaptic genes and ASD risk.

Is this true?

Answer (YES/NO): NO